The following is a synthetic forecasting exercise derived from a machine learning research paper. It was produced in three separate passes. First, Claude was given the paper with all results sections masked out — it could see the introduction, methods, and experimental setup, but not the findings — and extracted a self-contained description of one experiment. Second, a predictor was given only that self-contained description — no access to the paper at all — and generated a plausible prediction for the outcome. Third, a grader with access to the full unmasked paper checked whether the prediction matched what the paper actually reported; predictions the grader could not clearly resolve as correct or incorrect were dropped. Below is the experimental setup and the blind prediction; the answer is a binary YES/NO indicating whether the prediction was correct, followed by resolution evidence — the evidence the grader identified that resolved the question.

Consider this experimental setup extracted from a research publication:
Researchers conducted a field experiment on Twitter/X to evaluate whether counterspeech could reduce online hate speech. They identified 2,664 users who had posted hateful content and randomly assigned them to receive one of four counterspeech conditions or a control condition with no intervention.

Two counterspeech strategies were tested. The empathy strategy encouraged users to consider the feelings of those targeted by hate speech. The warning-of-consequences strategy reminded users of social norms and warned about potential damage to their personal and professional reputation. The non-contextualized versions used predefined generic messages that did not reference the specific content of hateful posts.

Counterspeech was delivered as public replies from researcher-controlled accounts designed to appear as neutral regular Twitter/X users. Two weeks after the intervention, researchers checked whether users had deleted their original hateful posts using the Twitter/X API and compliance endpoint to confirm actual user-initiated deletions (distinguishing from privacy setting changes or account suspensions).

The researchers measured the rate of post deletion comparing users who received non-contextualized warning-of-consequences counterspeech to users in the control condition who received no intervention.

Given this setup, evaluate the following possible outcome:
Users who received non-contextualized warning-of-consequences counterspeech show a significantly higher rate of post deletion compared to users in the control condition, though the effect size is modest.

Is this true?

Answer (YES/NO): NO